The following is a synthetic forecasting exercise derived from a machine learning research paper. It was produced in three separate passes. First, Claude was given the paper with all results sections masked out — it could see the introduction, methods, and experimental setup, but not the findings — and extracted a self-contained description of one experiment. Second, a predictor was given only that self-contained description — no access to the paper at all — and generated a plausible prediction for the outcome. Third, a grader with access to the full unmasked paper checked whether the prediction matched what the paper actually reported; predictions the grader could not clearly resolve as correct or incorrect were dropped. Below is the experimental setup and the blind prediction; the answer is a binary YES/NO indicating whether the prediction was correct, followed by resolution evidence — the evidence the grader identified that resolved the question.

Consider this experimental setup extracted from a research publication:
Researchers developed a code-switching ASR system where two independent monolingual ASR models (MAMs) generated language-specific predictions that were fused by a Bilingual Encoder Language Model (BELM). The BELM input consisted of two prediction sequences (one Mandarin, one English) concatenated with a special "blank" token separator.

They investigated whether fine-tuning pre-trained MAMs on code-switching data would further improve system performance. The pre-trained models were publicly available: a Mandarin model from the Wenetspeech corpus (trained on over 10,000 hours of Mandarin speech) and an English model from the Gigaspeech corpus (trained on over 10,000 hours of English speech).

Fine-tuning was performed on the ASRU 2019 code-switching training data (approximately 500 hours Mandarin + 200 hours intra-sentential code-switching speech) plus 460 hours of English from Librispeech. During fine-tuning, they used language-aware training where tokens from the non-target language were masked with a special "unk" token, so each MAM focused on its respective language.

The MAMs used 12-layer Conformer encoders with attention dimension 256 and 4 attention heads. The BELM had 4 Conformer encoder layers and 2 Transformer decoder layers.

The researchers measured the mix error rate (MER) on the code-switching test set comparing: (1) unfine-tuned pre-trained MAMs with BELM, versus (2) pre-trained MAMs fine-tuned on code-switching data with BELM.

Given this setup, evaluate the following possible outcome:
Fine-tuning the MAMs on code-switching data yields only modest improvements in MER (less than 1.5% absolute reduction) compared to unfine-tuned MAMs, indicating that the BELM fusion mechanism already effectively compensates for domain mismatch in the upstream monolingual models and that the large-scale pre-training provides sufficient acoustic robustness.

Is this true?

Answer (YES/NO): NO